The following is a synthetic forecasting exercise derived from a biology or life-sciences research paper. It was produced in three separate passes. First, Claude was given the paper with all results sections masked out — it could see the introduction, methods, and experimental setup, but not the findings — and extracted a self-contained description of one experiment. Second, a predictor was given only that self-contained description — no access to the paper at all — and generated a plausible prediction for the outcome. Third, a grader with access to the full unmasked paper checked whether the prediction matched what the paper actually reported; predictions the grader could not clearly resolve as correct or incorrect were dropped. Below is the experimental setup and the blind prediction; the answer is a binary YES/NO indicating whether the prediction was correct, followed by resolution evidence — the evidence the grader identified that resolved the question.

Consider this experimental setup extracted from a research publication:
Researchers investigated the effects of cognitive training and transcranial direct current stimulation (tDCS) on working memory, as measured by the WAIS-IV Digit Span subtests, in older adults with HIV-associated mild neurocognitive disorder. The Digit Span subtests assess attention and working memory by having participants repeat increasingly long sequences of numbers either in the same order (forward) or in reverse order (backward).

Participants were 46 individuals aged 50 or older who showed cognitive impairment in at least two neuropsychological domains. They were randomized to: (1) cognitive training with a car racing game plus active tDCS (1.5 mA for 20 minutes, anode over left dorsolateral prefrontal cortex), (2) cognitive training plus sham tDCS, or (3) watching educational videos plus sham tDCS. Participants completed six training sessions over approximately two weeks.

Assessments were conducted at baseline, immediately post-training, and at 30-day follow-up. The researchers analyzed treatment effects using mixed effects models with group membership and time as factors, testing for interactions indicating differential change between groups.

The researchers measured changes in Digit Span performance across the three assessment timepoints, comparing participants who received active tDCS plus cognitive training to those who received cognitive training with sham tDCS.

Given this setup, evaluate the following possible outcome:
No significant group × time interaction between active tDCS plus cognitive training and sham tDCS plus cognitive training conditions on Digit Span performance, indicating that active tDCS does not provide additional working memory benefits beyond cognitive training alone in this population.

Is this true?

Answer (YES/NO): YES